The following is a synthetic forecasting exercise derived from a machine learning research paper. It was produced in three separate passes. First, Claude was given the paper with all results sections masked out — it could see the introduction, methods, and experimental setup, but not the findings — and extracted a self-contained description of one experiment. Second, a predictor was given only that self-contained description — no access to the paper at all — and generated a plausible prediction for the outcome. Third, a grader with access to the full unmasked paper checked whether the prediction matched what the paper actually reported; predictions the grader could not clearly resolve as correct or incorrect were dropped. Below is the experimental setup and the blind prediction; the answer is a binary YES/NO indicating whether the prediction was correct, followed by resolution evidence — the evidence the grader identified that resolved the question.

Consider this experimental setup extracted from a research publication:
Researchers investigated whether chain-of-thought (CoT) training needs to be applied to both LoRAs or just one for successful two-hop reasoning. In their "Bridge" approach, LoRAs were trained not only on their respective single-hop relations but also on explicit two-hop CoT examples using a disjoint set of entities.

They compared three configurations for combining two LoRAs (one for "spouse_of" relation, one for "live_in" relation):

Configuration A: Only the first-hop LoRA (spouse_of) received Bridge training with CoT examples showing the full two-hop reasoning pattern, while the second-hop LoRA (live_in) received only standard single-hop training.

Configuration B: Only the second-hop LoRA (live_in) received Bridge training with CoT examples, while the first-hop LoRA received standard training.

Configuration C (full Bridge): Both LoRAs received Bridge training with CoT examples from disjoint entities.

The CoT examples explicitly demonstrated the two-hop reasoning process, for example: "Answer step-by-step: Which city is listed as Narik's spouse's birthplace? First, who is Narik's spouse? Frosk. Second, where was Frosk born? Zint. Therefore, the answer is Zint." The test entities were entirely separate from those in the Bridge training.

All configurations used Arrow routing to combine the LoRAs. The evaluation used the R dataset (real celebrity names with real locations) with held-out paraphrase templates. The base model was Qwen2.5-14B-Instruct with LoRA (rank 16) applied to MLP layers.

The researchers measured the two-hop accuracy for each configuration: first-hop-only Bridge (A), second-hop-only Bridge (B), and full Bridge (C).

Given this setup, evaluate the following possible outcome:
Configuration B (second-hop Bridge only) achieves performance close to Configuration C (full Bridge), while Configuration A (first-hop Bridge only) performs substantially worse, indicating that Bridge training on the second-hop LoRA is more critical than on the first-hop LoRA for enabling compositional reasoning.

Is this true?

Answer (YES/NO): NO